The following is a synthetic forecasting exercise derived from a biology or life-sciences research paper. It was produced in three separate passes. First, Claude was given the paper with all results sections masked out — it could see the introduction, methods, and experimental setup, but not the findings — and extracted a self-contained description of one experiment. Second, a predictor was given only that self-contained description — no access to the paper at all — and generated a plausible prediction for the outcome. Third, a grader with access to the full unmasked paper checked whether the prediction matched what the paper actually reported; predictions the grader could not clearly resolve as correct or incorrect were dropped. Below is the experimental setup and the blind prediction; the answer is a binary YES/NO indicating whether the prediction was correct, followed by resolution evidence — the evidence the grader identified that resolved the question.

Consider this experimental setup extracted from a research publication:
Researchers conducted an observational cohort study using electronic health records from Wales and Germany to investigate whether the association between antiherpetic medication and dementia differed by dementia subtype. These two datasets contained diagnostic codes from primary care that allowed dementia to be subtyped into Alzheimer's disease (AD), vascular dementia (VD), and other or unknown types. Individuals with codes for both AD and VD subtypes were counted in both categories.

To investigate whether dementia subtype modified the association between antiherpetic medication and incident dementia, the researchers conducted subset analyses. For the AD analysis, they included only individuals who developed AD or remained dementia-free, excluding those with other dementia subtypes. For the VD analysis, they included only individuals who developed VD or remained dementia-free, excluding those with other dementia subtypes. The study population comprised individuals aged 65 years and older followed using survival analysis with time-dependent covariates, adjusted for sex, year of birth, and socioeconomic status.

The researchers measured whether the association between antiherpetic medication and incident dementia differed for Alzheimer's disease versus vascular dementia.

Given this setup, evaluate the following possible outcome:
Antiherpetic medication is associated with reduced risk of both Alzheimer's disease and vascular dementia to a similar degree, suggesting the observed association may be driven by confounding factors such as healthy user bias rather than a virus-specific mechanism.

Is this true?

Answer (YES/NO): YES